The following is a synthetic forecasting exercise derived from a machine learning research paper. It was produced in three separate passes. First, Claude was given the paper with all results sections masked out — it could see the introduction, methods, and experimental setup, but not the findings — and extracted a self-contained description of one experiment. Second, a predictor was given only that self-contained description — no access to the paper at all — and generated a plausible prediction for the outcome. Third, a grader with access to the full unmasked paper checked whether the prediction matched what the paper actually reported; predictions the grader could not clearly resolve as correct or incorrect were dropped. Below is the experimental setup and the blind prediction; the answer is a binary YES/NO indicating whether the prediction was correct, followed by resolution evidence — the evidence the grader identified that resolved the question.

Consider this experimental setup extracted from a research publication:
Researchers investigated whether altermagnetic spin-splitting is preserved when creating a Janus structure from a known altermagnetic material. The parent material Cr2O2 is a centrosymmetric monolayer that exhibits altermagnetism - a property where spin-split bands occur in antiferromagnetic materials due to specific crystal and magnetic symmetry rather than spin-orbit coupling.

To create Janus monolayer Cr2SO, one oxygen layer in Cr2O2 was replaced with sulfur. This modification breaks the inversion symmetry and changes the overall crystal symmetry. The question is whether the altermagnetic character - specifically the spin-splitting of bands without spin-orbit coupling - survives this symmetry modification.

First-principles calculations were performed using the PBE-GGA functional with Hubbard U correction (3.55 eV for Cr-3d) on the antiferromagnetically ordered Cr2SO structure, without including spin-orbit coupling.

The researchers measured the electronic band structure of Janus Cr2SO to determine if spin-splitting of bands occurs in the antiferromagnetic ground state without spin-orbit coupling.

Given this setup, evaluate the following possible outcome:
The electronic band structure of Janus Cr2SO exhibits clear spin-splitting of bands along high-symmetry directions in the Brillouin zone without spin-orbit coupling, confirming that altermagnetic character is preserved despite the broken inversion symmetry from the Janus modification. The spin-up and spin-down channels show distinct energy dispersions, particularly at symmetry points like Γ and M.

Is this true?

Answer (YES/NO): NO